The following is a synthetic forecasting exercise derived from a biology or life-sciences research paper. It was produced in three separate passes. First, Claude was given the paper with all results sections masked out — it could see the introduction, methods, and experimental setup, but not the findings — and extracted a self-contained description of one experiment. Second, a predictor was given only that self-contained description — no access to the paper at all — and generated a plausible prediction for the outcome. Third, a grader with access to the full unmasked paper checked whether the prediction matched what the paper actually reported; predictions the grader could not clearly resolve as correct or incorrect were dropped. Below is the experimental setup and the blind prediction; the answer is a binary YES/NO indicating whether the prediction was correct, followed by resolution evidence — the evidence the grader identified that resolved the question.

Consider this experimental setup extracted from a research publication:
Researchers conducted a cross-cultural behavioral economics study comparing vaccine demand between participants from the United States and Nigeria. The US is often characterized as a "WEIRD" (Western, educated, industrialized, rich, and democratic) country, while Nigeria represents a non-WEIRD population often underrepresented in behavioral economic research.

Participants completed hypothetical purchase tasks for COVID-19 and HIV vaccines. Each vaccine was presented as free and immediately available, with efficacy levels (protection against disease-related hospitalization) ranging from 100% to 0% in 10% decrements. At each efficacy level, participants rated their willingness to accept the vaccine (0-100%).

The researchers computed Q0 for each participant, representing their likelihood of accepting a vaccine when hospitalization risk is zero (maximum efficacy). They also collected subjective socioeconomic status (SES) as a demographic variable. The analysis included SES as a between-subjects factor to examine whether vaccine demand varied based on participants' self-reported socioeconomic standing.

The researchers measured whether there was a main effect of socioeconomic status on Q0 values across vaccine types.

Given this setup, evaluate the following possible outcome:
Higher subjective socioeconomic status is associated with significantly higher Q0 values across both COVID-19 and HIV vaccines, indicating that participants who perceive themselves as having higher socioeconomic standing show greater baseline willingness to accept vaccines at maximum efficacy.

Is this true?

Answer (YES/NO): NO